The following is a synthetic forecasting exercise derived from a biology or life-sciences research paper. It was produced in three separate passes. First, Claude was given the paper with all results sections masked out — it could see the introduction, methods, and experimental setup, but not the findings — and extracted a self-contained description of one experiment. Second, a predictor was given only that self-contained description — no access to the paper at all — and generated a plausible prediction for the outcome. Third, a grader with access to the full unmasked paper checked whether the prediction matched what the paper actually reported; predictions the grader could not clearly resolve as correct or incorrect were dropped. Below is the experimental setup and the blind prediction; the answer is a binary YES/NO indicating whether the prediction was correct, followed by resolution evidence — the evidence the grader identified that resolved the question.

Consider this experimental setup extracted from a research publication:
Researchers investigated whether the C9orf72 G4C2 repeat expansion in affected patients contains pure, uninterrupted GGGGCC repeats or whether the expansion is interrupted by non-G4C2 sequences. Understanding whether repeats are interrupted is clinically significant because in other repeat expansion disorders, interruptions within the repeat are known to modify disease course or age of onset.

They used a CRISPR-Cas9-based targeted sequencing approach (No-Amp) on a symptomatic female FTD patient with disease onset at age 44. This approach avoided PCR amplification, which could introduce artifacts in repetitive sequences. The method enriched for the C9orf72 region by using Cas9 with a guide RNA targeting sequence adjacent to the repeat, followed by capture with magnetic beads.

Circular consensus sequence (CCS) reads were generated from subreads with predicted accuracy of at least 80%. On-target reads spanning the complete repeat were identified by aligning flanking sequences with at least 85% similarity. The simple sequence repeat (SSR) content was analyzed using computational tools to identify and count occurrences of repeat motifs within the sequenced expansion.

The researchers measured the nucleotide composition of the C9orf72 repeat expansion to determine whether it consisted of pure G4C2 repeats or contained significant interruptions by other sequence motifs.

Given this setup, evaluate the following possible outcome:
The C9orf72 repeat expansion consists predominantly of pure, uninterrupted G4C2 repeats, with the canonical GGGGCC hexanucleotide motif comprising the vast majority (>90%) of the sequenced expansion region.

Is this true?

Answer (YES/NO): YES